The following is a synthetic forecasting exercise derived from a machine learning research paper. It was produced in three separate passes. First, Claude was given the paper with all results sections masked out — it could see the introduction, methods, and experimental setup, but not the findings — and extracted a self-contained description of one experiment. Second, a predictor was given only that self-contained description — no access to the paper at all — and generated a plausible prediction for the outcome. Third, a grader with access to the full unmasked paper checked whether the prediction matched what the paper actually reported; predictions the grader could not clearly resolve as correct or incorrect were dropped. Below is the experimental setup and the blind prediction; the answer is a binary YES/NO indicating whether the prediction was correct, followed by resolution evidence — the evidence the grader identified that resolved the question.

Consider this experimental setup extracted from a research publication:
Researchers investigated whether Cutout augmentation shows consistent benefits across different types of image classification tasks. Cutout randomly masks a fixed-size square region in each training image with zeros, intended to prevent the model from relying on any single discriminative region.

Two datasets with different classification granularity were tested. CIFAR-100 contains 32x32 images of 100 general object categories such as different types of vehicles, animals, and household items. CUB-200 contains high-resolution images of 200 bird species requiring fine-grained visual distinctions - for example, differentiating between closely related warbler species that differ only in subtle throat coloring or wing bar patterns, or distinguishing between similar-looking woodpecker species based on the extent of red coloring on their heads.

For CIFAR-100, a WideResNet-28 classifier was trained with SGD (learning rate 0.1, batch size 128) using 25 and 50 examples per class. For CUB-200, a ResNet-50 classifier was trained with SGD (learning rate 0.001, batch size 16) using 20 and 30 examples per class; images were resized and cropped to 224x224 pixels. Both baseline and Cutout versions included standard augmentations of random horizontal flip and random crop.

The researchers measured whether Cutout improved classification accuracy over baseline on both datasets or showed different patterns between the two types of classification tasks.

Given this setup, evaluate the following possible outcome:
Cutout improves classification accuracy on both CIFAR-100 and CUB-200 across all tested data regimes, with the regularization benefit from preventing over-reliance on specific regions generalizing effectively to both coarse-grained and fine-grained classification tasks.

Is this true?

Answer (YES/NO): NO